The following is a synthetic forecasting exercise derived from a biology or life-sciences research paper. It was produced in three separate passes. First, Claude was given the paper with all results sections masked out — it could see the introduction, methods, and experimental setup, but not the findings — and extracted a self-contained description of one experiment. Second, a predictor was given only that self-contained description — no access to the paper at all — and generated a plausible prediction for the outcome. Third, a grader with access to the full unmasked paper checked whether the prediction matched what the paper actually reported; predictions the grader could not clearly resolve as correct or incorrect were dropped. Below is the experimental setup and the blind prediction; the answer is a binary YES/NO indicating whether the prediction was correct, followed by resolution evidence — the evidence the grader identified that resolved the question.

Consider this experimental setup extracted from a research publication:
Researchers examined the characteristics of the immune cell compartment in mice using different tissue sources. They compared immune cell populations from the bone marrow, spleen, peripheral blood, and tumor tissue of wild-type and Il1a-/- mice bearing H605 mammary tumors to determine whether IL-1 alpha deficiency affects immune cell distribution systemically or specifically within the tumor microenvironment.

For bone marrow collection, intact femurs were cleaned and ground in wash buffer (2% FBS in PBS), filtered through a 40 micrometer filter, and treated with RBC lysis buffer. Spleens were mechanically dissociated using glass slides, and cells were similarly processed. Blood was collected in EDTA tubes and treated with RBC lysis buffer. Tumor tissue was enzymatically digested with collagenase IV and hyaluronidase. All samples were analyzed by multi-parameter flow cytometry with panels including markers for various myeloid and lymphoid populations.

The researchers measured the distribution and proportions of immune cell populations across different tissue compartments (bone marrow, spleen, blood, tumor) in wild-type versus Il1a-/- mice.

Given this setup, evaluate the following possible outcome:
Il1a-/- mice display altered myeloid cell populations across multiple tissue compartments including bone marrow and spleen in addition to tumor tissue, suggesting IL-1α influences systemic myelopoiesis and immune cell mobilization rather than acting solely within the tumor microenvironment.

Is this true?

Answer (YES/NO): NO